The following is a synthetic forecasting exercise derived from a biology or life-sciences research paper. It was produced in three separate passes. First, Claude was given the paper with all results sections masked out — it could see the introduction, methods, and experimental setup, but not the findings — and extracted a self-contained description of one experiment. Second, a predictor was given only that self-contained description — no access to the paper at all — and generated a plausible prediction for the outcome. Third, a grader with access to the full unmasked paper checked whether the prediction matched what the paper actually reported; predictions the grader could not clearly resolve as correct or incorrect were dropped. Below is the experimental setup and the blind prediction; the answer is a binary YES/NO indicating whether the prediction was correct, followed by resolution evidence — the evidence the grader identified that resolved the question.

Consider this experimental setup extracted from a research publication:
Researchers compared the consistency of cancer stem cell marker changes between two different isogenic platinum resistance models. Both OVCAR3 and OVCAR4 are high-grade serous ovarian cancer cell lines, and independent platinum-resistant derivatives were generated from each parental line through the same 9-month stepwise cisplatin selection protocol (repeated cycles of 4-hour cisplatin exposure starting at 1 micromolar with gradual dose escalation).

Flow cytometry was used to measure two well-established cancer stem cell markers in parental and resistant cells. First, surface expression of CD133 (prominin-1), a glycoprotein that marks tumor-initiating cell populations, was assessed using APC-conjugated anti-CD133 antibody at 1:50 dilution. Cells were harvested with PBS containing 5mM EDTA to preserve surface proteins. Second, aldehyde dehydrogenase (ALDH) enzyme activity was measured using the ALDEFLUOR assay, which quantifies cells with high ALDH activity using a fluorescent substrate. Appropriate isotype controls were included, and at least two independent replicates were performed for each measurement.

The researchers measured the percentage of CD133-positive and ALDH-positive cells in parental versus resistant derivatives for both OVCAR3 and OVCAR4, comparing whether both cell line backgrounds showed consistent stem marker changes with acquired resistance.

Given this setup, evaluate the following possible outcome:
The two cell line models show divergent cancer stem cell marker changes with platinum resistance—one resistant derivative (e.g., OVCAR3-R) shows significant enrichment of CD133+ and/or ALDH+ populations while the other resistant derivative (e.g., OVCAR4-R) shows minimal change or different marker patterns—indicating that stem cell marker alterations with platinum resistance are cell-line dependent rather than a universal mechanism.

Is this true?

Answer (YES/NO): NO